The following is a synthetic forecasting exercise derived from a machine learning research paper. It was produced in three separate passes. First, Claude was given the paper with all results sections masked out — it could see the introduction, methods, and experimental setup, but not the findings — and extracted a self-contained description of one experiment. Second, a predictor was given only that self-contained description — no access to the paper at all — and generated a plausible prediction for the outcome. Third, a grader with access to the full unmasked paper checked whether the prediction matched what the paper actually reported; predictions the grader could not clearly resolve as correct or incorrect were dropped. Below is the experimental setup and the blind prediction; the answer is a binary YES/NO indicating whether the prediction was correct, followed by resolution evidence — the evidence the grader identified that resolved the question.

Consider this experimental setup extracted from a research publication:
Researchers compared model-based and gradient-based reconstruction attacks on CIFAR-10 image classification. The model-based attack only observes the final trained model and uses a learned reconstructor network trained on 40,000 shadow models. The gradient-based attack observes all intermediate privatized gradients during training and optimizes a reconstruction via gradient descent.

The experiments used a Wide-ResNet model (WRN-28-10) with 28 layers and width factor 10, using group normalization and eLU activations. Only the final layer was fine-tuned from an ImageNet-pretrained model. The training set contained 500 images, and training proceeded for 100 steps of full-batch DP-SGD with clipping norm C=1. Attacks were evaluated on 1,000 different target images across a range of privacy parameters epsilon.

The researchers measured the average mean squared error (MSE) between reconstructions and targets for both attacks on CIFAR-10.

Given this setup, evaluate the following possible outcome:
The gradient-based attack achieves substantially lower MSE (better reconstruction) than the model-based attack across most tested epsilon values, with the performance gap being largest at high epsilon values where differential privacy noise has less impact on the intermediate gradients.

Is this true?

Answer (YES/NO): YES